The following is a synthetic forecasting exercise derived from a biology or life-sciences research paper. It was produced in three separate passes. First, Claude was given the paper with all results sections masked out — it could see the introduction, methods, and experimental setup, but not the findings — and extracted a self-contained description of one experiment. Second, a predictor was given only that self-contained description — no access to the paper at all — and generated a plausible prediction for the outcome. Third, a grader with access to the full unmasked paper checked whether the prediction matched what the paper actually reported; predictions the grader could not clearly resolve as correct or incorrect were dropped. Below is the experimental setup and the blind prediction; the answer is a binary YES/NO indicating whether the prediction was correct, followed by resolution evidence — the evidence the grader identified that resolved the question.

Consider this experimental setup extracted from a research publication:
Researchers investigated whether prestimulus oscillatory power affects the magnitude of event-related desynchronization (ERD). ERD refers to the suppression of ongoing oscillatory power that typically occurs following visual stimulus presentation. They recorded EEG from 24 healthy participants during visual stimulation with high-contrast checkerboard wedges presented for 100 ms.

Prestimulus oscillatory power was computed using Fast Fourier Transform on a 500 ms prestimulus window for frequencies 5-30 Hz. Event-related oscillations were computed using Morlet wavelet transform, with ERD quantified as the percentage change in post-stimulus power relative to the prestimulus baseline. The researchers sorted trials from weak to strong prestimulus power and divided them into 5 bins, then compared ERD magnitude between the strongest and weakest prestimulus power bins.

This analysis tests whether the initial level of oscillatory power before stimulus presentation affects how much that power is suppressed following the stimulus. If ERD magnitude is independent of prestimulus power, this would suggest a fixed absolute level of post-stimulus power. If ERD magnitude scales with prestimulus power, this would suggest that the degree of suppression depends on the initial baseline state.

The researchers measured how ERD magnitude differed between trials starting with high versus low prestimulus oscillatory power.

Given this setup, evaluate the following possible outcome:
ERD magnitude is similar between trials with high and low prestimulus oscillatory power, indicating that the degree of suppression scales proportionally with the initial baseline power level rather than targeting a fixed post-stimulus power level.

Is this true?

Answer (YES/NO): NO